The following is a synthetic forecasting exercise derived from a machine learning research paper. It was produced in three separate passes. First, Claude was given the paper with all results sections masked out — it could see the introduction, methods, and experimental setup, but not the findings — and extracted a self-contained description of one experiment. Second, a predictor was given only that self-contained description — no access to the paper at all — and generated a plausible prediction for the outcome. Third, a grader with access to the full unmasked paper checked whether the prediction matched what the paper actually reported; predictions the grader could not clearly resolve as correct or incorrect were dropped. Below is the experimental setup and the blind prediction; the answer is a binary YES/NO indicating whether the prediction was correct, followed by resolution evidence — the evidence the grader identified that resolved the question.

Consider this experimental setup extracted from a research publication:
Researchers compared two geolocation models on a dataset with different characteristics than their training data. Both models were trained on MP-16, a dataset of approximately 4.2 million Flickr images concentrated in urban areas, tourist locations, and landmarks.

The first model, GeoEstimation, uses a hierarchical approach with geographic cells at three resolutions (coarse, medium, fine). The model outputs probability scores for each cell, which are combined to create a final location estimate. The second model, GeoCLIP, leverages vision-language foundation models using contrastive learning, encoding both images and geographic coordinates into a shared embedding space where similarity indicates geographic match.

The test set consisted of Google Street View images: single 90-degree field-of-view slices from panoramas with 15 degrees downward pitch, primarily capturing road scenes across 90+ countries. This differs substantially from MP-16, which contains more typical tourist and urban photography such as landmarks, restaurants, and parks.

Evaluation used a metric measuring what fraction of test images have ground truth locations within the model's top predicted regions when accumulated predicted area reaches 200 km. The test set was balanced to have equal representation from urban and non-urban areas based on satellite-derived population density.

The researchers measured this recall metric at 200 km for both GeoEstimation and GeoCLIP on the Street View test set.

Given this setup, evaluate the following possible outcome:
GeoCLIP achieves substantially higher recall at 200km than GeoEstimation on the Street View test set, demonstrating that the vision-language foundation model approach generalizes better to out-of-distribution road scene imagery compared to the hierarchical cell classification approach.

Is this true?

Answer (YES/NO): YES